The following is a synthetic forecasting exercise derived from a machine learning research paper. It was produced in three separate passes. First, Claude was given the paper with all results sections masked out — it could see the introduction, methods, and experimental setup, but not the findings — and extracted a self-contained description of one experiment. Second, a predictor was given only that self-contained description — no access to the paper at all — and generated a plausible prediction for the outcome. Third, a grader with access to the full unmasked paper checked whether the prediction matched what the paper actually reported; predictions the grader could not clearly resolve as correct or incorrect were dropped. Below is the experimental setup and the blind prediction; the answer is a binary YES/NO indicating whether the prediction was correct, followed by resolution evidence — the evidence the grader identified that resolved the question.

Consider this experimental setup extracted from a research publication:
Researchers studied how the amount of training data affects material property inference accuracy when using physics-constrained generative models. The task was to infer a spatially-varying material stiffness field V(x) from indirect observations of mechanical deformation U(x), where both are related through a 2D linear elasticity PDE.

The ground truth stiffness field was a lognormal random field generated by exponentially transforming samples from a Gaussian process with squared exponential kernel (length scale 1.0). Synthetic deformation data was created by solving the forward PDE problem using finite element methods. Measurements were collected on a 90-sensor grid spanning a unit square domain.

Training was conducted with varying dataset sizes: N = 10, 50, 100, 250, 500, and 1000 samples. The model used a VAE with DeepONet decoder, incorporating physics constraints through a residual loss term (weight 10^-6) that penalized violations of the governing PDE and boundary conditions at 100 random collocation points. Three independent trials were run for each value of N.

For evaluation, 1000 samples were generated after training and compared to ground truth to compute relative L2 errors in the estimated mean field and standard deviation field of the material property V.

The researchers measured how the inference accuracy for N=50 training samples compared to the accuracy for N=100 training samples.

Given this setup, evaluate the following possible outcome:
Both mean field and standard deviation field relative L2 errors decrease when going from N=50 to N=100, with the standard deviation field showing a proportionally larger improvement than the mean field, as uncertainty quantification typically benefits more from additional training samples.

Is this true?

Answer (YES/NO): NO